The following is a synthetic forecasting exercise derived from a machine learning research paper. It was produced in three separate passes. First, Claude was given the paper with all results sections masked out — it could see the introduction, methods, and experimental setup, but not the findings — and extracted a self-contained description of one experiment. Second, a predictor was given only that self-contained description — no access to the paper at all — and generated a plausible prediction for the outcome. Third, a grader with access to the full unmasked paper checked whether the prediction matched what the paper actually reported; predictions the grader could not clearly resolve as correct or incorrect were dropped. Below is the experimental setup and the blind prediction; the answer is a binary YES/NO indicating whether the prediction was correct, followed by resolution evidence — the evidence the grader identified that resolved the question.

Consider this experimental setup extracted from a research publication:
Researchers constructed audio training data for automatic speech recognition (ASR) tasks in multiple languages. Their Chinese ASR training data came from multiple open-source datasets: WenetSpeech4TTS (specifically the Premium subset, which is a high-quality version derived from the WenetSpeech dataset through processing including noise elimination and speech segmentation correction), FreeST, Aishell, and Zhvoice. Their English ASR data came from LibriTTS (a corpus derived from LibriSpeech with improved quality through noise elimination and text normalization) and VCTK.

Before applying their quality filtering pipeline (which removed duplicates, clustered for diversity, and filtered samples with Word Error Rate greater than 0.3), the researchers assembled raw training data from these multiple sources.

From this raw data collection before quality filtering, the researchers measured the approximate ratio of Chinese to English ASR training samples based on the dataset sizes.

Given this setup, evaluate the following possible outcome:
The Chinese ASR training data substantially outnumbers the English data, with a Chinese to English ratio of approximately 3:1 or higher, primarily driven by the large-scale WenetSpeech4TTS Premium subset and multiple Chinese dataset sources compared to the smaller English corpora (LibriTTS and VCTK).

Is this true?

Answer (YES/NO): YES